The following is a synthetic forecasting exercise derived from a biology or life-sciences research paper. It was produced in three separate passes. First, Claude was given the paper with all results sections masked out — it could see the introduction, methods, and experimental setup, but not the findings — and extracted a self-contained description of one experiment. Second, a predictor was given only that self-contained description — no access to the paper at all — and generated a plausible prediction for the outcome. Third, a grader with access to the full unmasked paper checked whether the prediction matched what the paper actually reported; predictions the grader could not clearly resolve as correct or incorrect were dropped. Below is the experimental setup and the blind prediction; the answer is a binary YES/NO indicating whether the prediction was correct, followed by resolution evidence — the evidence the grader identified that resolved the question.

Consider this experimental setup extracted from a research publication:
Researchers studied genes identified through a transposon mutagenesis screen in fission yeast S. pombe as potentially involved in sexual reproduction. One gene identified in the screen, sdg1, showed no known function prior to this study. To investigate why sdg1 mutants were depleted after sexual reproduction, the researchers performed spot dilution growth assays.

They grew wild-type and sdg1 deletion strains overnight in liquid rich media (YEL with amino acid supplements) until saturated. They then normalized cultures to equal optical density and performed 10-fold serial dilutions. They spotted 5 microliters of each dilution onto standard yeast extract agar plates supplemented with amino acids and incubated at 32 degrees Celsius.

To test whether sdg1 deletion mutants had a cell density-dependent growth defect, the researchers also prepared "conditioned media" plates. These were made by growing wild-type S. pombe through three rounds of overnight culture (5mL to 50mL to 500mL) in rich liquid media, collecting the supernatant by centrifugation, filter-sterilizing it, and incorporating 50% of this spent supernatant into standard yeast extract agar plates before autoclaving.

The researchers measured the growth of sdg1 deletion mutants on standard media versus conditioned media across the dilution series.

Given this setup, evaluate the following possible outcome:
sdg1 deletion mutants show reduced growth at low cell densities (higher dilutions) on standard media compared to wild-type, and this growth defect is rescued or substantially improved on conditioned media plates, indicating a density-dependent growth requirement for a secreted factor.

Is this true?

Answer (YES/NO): YES